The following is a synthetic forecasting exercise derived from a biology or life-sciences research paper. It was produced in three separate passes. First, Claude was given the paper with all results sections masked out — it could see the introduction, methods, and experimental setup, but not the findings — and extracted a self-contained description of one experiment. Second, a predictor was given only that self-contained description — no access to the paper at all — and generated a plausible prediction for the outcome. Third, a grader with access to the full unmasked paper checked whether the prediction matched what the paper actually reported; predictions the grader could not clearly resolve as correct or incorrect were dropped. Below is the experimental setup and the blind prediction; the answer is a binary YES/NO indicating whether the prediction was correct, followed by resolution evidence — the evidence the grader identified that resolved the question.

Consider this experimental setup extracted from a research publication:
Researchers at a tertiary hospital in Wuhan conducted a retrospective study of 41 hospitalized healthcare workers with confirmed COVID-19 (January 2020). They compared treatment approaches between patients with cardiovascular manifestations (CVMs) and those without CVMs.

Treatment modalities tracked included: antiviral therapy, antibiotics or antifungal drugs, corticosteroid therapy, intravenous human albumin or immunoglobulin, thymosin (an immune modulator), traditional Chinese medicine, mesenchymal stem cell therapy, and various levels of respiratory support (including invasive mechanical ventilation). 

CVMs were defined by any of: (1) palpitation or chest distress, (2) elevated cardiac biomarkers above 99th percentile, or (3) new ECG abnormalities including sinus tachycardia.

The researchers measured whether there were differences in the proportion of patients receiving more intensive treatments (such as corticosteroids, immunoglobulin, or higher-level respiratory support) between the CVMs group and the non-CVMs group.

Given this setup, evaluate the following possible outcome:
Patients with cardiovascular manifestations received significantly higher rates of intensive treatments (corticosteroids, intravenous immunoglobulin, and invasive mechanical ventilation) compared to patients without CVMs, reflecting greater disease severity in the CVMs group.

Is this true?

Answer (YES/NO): NO